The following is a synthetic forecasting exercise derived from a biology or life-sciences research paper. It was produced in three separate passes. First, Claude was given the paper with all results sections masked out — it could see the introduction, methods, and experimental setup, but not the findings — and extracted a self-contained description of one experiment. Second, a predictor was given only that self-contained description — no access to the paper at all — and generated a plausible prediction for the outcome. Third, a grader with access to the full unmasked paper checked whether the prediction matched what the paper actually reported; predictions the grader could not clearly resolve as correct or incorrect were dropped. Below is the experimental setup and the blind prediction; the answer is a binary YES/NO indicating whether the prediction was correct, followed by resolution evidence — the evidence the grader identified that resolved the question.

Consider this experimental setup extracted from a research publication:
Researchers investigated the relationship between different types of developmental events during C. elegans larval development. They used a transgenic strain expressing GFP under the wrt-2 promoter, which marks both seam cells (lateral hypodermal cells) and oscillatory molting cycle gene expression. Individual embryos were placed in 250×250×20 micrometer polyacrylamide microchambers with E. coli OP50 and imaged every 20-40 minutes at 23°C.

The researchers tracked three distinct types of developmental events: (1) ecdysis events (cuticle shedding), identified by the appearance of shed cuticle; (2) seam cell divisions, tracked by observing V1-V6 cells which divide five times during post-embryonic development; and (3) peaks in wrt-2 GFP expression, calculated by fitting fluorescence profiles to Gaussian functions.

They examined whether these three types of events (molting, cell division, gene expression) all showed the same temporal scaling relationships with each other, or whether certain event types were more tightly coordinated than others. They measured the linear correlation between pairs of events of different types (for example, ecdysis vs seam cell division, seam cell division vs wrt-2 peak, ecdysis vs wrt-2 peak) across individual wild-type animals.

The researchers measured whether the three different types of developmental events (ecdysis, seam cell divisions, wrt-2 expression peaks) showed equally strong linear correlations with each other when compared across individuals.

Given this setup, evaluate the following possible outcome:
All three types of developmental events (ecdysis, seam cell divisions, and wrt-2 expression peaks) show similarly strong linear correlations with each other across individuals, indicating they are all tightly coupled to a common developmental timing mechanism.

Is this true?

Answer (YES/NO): YES